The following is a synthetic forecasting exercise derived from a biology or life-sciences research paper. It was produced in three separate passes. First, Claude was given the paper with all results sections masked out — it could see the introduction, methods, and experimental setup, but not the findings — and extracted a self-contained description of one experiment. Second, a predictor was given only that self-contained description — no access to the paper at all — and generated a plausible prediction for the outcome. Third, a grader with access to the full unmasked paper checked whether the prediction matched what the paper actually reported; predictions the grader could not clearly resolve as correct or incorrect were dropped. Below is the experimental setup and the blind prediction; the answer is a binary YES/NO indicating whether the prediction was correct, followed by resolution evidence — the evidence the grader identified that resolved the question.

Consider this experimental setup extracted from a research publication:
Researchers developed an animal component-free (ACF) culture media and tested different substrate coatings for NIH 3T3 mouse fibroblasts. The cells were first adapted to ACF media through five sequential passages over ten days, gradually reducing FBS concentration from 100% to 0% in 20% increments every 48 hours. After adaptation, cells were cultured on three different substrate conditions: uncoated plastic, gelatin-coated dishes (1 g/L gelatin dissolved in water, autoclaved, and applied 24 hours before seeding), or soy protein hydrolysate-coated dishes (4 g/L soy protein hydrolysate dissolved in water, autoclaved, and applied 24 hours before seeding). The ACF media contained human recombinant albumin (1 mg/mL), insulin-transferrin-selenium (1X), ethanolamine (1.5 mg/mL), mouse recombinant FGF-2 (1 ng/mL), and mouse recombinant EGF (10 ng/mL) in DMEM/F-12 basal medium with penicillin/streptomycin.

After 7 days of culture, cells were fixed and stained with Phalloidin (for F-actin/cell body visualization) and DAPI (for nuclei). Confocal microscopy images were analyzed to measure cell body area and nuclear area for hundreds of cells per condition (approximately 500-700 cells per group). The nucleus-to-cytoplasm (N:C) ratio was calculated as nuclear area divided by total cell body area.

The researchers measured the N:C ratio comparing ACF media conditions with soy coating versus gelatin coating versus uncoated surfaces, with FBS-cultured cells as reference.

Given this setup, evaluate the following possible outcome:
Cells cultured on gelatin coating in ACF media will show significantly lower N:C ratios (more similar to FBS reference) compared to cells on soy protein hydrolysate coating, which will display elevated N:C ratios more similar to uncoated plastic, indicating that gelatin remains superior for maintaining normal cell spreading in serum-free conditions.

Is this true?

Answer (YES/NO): NO